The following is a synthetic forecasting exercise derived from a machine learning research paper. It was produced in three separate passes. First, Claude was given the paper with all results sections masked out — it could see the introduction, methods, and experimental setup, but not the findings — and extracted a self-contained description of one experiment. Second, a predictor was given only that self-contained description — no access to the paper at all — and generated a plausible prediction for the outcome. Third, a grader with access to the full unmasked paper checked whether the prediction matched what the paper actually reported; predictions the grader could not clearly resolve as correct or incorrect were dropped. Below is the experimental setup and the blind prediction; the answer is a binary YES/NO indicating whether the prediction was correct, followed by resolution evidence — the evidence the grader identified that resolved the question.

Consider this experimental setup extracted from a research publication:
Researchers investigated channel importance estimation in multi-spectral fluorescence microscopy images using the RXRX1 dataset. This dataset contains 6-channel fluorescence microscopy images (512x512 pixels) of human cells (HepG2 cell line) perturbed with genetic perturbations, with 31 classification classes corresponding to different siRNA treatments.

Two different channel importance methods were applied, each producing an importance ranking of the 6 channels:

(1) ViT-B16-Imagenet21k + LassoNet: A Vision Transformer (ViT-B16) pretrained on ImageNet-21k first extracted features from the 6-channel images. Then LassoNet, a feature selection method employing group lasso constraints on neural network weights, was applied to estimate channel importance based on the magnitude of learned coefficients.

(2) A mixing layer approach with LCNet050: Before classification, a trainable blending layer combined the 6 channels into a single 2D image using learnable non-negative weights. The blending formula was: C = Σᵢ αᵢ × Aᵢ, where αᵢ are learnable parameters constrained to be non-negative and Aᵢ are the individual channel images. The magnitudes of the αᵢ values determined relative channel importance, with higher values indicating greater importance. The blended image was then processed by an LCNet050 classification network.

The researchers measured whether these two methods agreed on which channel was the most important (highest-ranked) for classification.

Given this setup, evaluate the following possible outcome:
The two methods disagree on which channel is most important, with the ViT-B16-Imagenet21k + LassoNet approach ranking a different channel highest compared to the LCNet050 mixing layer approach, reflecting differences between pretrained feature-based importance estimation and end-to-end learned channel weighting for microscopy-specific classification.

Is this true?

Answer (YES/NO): YES